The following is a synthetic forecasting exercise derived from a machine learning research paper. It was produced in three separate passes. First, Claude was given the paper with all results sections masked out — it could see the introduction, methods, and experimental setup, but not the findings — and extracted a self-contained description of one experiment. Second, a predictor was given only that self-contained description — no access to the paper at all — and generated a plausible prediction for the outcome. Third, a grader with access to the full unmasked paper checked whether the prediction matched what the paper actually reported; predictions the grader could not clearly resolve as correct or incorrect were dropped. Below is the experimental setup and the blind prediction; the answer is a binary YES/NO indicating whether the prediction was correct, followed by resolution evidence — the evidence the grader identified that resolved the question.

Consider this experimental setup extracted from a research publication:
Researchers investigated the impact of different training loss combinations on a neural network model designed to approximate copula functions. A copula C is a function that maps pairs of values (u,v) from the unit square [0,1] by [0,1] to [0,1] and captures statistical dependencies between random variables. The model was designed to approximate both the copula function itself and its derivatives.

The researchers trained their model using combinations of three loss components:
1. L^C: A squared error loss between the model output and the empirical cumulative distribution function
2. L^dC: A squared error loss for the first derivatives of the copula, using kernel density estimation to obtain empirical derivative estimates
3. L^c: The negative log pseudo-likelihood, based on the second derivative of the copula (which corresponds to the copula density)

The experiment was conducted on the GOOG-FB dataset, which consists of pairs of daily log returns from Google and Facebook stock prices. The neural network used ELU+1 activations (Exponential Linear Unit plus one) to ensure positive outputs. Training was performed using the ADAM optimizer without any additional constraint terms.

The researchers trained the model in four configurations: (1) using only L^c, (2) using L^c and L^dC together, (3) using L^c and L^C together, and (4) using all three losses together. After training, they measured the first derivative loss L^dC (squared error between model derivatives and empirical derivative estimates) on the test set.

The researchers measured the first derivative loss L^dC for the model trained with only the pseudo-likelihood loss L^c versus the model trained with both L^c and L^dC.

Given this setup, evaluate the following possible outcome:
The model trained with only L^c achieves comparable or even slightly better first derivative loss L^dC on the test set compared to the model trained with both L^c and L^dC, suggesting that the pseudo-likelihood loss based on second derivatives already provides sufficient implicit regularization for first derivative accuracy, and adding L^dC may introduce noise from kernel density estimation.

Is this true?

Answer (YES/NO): NO